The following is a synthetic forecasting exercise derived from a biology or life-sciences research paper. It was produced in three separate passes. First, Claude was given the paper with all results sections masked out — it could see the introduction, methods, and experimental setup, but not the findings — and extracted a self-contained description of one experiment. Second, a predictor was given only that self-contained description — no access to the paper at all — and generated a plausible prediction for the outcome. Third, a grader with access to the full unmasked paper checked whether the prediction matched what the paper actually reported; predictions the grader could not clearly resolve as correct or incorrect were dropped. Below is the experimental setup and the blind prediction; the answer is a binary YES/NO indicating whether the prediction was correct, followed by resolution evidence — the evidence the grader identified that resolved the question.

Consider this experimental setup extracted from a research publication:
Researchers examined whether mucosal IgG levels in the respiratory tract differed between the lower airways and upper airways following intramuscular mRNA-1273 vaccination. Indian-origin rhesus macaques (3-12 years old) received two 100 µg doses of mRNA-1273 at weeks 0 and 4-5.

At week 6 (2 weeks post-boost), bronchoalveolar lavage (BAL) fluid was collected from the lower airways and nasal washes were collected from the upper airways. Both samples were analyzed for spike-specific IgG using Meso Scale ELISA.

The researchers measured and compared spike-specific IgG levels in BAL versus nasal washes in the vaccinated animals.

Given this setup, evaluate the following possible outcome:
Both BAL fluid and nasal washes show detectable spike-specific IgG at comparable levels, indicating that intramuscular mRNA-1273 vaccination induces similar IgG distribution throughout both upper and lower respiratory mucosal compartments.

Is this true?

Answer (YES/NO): NO